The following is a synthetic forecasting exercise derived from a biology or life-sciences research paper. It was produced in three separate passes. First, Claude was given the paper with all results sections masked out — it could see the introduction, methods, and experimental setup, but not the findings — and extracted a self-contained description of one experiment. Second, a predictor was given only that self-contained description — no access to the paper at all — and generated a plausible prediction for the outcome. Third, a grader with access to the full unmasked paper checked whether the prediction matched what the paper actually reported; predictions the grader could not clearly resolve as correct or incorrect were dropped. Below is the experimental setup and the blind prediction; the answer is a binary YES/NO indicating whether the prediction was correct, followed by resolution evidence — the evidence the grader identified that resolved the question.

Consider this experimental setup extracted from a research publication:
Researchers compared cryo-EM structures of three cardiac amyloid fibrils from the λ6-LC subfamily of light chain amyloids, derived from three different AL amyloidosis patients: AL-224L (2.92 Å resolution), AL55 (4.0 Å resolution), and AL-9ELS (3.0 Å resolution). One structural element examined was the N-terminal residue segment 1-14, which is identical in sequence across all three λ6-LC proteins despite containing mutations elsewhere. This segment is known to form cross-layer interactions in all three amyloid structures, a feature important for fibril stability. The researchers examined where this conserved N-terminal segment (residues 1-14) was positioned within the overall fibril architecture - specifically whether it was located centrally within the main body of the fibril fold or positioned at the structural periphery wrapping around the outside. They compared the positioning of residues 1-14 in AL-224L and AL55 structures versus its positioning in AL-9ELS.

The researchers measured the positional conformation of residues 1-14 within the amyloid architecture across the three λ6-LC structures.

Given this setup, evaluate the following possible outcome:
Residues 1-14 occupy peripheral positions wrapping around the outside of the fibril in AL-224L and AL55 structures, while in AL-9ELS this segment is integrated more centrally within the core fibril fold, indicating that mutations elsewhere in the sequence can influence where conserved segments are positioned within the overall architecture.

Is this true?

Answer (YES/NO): NO